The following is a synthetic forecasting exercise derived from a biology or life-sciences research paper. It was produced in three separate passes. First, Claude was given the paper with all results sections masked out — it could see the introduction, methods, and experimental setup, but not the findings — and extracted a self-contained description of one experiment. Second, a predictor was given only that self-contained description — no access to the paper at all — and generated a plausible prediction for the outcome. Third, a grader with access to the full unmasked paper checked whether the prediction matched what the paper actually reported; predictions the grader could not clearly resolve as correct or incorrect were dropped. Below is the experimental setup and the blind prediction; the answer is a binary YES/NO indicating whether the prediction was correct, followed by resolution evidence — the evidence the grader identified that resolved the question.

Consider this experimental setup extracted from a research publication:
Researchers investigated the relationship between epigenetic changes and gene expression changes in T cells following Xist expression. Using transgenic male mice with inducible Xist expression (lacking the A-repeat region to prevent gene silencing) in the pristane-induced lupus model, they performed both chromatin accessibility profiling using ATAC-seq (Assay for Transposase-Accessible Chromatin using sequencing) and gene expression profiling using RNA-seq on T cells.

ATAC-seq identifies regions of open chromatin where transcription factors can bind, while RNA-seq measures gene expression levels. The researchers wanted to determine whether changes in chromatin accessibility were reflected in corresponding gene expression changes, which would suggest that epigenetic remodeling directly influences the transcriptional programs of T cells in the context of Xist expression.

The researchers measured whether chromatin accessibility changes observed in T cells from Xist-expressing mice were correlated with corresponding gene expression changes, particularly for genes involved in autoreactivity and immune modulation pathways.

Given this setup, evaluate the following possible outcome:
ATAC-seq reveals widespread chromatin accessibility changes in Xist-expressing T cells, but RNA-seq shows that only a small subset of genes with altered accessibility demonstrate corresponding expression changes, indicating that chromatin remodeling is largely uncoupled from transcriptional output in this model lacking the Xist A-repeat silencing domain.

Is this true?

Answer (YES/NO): NO